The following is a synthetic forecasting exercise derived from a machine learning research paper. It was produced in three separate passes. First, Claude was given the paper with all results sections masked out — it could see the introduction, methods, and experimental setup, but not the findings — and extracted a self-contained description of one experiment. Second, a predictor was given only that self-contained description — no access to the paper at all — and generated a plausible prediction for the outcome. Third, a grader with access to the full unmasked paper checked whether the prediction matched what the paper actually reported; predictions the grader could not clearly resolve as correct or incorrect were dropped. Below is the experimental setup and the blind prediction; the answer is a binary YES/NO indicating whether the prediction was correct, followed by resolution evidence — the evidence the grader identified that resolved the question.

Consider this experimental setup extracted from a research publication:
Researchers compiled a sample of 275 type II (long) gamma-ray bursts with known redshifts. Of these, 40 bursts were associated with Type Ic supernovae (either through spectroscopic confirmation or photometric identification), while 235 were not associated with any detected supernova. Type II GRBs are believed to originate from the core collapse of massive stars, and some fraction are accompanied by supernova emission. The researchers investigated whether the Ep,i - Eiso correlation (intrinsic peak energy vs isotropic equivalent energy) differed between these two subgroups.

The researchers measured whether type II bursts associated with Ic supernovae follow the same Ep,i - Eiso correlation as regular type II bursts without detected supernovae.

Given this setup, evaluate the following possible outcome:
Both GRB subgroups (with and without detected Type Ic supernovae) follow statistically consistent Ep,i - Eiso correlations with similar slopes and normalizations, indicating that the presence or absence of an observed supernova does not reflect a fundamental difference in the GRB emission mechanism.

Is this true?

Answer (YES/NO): YES